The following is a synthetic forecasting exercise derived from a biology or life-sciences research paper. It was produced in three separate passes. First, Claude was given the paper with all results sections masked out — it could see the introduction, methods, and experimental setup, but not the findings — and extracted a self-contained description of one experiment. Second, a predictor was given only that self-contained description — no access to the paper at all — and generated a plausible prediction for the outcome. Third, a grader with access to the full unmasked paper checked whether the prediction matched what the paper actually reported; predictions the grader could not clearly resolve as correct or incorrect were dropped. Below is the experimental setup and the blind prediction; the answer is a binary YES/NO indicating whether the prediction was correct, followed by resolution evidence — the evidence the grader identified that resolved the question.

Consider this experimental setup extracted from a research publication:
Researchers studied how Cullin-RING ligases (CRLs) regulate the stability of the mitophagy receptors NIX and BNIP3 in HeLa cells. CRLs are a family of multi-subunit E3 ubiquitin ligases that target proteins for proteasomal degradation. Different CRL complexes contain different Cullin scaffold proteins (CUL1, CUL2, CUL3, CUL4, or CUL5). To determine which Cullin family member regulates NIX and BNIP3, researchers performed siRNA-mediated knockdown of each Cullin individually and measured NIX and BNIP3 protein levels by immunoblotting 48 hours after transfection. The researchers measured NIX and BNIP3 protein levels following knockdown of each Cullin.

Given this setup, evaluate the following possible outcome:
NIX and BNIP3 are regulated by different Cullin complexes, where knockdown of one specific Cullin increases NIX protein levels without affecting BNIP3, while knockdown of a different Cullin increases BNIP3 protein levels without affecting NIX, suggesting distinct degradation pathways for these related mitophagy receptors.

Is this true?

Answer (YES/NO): NO